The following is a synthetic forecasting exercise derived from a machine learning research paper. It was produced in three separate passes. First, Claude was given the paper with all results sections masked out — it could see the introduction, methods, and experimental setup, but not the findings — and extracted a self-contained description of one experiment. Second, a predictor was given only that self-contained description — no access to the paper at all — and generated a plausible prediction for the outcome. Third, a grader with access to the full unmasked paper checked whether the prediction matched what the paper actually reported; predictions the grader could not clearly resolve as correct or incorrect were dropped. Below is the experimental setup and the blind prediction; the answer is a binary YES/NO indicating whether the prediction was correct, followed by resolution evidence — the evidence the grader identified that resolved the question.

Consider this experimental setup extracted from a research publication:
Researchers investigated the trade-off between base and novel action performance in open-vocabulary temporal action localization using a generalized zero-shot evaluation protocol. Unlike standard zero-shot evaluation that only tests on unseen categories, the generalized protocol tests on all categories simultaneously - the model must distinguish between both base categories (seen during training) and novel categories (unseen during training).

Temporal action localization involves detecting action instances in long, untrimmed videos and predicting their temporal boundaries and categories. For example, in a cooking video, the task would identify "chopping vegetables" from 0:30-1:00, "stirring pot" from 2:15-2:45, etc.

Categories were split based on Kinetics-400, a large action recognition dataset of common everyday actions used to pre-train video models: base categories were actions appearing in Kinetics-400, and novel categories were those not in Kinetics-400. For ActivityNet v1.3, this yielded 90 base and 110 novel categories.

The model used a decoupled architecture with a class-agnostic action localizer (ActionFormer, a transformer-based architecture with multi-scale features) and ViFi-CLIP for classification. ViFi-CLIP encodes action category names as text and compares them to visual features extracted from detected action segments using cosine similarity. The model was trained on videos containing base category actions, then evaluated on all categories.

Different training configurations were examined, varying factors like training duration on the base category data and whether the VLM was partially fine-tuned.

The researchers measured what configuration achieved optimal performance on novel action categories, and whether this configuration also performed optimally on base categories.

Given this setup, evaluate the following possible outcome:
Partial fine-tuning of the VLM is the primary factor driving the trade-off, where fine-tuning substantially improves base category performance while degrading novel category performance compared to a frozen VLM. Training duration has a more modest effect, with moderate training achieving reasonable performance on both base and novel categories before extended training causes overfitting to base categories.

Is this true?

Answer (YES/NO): NO